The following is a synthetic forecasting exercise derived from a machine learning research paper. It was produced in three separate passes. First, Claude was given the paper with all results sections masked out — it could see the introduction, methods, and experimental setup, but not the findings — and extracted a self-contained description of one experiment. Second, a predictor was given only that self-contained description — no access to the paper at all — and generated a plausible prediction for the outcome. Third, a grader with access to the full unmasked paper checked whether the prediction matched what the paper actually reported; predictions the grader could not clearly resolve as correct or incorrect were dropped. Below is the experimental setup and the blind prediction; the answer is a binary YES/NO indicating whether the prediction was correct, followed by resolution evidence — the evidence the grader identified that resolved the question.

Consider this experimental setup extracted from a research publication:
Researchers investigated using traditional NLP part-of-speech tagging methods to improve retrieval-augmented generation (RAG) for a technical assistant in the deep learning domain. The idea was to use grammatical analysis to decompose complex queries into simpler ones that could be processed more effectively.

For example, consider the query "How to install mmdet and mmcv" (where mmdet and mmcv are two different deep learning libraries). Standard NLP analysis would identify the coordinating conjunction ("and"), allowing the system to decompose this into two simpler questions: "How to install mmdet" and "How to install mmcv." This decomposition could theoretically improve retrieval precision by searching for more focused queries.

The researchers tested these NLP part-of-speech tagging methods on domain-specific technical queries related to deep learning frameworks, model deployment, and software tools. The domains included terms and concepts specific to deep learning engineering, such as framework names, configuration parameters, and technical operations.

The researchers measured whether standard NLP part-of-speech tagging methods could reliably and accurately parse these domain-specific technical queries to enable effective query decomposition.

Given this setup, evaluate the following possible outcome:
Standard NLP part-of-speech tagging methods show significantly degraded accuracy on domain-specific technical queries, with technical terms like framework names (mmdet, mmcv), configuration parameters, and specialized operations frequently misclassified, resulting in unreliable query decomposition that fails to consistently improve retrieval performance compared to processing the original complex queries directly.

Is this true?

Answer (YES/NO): NO